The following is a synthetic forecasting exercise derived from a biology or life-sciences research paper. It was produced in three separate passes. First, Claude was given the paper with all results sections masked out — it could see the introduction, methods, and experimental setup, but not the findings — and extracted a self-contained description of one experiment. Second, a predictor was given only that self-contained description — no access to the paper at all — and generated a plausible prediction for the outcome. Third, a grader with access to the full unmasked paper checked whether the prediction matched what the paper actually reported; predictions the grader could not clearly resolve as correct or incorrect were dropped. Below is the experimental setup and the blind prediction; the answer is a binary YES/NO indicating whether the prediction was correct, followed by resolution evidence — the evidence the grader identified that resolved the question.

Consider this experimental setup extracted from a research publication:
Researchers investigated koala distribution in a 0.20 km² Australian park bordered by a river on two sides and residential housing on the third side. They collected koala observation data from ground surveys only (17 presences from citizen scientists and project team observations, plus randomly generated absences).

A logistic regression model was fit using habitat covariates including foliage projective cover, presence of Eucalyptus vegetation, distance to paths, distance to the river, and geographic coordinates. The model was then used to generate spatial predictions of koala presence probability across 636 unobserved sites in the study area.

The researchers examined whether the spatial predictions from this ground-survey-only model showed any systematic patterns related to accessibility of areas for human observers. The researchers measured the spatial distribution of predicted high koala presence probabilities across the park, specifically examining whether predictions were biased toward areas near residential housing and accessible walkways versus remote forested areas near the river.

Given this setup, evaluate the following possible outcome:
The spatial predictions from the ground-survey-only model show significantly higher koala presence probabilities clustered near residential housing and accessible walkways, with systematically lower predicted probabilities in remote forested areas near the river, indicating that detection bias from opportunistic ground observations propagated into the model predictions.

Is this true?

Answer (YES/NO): YES